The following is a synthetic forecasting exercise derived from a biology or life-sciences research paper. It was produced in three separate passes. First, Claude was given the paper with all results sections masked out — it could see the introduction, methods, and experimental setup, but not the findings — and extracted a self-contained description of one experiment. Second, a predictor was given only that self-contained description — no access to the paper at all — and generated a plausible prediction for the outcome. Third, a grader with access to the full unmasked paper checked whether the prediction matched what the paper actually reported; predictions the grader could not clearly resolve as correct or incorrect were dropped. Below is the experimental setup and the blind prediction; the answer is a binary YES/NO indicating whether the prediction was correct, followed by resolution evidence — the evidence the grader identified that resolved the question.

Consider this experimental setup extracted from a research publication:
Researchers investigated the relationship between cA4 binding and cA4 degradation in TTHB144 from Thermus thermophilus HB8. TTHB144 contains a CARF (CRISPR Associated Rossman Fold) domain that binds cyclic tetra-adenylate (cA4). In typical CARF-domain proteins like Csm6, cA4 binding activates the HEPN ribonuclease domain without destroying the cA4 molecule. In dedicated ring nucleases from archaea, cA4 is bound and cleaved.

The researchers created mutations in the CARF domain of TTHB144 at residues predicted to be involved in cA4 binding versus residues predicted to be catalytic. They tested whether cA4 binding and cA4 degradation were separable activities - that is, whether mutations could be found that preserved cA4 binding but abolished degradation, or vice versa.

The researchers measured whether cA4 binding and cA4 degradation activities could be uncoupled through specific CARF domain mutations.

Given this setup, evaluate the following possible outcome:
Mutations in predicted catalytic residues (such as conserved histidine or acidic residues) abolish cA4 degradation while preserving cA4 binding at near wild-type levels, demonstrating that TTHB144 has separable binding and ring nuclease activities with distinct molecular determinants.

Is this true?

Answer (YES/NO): NO